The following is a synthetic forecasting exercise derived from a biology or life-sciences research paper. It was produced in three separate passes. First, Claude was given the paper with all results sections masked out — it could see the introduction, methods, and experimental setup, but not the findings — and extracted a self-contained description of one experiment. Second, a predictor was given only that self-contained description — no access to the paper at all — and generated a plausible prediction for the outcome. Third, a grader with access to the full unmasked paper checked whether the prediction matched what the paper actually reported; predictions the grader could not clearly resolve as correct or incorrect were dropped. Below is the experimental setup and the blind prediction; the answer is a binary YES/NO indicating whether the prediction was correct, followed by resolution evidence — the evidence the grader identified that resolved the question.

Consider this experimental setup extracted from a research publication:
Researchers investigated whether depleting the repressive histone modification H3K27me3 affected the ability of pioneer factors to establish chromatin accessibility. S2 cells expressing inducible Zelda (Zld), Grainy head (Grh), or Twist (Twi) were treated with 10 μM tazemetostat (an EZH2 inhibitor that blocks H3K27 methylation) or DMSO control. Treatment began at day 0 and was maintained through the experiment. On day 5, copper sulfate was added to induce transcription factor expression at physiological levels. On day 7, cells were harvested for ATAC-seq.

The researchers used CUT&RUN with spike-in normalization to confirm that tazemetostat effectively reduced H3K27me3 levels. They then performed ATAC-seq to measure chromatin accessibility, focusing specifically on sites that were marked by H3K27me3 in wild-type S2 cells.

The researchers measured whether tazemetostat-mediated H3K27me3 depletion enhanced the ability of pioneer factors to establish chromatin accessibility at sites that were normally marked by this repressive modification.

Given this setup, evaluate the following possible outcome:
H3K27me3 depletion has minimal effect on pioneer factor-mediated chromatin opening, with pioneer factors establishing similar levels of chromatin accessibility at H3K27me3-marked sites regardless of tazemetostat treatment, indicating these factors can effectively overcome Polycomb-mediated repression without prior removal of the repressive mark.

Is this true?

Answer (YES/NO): NO